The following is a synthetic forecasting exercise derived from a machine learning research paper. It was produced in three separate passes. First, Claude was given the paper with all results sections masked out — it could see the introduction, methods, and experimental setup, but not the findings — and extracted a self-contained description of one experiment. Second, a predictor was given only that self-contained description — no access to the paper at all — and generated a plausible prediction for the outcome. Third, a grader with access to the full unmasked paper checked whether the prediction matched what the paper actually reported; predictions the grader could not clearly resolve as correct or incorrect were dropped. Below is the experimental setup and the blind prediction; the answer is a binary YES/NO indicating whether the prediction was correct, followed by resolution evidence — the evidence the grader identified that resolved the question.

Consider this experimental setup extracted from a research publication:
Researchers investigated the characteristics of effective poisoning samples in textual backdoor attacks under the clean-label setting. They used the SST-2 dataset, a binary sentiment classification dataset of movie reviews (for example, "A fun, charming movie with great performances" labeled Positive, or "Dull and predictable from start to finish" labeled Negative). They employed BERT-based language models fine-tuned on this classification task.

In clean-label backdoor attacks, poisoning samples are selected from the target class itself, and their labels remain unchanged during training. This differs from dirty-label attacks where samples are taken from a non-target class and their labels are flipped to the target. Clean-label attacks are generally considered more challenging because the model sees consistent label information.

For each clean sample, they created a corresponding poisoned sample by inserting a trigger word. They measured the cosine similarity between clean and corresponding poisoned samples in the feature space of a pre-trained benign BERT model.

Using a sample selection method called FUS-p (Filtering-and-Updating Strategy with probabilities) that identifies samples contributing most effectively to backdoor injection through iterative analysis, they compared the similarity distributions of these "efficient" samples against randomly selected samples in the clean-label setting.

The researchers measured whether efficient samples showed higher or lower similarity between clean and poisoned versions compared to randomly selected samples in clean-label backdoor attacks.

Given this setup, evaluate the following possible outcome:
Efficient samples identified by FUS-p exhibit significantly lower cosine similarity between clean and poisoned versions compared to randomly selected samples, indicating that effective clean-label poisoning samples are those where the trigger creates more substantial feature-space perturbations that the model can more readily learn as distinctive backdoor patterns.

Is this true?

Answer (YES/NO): YES